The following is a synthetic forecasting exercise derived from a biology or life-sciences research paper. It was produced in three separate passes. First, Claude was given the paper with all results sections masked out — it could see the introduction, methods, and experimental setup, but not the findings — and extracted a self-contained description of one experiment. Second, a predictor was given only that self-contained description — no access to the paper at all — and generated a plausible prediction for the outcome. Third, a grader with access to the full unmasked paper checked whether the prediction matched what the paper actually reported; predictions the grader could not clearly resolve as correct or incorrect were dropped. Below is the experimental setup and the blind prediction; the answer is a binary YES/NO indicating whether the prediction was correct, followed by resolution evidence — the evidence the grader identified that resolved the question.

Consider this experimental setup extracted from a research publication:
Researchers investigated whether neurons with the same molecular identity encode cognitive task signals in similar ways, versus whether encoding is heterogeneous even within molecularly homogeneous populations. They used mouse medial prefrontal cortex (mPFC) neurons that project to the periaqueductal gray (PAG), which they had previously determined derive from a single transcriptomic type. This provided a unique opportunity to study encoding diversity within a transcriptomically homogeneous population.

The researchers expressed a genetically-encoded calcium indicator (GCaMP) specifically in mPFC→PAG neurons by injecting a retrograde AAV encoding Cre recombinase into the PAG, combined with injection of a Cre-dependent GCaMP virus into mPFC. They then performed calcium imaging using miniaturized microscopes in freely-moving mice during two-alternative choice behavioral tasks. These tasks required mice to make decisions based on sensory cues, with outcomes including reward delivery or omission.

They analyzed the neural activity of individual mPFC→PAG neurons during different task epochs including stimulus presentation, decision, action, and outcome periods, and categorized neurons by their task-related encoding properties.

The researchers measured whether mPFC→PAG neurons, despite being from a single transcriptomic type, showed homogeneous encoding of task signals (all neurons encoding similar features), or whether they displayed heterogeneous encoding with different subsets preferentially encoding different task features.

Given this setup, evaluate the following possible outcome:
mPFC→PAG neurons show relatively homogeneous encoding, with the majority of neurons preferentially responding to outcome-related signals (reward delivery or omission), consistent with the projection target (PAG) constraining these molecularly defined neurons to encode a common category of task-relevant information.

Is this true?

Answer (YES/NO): NO